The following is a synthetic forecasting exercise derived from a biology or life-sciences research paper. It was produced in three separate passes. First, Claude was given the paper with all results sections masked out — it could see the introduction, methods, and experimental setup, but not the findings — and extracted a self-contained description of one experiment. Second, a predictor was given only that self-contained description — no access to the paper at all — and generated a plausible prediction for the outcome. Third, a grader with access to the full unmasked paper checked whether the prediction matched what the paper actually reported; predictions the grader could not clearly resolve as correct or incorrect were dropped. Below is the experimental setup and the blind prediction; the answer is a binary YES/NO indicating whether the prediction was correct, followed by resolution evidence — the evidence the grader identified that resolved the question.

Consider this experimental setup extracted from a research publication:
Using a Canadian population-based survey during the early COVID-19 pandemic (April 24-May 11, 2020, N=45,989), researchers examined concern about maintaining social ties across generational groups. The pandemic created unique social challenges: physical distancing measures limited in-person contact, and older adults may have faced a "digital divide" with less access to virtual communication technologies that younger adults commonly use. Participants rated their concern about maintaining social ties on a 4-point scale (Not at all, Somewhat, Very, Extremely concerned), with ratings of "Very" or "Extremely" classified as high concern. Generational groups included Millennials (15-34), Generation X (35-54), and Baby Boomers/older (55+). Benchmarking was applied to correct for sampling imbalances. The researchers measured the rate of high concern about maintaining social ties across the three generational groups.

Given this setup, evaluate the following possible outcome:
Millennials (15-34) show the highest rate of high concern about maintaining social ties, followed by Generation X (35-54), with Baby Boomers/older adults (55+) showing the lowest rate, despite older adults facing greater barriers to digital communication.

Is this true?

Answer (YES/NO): NO